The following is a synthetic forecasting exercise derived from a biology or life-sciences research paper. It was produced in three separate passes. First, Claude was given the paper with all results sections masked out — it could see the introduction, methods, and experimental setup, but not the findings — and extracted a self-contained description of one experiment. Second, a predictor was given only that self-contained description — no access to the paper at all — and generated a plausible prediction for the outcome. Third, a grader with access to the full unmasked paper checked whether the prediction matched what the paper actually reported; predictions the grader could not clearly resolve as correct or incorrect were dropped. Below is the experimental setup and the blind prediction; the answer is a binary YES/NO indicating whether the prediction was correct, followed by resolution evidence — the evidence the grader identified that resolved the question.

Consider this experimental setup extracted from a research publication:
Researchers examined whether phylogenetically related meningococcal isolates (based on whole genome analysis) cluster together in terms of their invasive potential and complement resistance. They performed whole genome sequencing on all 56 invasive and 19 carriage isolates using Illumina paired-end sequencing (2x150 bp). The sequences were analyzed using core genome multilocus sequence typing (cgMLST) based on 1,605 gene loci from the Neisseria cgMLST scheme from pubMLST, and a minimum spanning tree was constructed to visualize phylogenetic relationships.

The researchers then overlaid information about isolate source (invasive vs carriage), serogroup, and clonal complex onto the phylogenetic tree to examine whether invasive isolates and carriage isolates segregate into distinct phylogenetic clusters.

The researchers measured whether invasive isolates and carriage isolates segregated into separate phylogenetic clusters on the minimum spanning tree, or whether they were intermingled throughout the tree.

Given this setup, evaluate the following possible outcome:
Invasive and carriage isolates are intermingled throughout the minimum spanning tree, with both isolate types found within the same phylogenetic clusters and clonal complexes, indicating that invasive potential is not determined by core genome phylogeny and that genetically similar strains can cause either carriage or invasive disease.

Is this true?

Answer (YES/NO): YES